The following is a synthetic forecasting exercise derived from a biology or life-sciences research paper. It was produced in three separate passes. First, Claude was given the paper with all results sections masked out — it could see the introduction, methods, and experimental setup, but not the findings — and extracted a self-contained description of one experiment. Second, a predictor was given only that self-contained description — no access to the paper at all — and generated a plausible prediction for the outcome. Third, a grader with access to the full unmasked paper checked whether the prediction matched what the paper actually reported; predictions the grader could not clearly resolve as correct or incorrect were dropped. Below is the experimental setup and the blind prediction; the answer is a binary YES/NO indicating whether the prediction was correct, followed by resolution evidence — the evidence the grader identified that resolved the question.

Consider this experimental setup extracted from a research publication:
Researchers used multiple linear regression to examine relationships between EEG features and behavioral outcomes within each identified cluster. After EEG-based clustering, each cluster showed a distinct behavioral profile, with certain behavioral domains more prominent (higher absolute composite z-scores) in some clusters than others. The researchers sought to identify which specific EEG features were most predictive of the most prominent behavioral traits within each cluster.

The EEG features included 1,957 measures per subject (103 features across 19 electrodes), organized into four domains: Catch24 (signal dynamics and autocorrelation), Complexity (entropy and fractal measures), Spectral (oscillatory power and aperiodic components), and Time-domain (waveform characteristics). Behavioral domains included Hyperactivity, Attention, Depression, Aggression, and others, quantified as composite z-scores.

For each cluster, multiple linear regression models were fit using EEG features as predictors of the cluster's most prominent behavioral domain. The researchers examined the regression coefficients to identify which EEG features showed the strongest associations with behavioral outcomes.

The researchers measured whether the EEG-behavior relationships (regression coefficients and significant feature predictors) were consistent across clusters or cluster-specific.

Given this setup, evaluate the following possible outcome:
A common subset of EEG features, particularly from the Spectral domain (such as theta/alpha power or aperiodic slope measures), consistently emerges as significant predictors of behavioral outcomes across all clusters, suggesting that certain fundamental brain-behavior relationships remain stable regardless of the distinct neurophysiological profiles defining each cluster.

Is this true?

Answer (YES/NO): NO